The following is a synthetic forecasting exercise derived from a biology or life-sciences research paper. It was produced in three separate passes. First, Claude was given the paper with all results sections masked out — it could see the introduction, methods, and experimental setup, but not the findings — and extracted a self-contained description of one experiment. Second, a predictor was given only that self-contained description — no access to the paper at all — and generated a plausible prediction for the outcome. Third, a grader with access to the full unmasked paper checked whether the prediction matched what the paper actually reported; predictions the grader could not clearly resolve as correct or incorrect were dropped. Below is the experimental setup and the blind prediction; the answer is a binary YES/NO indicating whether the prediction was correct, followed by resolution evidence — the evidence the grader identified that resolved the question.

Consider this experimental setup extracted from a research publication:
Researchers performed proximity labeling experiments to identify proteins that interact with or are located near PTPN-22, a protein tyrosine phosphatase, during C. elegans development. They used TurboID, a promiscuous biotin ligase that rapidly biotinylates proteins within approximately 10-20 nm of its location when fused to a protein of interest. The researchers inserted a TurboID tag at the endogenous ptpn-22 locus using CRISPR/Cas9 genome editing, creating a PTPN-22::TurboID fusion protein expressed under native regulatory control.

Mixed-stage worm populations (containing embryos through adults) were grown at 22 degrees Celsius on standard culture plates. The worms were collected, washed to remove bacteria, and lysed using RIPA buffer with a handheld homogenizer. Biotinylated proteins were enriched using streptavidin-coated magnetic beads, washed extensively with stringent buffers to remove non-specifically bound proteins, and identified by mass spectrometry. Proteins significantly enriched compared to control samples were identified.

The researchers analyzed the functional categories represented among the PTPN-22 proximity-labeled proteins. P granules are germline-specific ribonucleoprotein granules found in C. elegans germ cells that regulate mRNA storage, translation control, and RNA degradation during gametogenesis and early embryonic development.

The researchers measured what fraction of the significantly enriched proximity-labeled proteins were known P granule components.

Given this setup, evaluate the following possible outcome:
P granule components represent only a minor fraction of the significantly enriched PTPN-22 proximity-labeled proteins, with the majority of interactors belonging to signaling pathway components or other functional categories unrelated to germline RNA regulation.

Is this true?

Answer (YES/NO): NO